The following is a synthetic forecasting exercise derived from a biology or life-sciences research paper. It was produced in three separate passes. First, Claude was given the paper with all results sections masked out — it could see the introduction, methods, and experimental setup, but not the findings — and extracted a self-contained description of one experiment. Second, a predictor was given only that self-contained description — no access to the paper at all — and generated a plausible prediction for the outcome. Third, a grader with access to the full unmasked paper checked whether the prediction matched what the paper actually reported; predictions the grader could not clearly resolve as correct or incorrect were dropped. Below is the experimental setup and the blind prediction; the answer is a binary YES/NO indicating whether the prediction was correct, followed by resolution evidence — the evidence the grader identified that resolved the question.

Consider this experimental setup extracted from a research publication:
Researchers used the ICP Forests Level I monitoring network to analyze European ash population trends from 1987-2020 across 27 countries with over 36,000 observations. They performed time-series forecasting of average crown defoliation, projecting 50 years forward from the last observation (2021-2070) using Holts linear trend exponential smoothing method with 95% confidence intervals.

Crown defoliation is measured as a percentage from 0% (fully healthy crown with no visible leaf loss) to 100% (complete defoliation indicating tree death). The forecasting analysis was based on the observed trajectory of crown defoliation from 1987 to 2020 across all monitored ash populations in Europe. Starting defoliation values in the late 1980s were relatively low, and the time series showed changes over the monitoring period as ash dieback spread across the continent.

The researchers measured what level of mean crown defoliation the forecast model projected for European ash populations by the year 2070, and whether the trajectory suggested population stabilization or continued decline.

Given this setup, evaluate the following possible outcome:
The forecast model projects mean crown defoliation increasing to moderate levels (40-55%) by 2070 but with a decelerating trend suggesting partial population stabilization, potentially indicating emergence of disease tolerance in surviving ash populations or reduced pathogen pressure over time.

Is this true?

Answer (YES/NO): NO